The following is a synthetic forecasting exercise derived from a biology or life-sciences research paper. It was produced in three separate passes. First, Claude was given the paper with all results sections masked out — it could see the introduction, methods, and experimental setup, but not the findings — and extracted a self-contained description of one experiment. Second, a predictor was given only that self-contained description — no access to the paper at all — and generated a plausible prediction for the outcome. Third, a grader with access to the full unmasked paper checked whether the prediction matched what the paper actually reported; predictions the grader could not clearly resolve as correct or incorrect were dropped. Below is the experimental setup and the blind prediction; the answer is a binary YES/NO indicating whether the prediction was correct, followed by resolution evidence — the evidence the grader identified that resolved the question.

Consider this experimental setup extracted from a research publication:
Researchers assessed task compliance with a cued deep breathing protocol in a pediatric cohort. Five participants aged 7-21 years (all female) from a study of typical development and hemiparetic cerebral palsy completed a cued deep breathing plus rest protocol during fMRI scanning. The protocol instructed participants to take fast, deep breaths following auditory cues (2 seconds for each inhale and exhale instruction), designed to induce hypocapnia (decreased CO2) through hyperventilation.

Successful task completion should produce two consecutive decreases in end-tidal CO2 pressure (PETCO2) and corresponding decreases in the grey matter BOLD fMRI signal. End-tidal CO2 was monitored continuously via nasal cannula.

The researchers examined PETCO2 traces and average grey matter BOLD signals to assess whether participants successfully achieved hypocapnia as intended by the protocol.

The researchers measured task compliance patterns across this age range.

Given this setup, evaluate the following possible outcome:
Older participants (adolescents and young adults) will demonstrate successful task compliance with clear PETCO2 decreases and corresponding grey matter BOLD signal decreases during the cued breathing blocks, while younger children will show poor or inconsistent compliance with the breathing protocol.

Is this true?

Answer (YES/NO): YES